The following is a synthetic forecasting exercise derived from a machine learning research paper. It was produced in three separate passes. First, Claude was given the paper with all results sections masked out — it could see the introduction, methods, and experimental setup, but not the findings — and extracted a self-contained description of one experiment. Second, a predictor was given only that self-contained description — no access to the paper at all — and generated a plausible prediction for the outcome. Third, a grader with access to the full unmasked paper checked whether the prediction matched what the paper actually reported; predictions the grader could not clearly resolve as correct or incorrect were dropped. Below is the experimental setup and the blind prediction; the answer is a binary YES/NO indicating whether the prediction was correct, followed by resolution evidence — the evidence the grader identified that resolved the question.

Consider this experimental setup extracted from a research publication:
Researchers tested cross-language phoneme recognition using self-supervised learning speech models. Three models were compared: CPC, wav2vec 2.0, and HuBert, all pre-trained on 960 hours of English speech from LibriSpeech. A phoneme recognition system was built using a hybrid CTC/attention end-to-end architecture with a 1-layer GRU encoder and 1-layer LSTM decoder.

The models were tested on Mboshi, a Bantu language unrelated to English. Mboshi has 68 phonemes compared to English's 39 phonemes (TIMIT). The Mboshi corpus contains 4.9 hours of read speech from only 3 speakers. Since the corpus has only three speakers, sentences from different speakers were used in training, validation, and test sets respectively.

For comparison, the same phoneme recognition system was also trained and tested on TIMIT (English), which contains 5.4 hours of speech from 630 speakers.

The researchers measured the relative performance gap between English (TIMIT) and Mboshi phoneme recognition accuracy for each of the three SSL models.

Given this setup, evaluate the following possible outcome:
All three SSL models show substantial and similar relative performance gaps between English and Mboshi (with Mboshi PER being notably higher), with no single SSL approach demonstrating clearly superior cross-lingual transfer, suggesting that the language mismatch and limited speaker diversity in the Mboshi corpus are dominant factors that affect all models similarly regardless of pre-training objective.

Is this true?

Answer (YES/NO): NO